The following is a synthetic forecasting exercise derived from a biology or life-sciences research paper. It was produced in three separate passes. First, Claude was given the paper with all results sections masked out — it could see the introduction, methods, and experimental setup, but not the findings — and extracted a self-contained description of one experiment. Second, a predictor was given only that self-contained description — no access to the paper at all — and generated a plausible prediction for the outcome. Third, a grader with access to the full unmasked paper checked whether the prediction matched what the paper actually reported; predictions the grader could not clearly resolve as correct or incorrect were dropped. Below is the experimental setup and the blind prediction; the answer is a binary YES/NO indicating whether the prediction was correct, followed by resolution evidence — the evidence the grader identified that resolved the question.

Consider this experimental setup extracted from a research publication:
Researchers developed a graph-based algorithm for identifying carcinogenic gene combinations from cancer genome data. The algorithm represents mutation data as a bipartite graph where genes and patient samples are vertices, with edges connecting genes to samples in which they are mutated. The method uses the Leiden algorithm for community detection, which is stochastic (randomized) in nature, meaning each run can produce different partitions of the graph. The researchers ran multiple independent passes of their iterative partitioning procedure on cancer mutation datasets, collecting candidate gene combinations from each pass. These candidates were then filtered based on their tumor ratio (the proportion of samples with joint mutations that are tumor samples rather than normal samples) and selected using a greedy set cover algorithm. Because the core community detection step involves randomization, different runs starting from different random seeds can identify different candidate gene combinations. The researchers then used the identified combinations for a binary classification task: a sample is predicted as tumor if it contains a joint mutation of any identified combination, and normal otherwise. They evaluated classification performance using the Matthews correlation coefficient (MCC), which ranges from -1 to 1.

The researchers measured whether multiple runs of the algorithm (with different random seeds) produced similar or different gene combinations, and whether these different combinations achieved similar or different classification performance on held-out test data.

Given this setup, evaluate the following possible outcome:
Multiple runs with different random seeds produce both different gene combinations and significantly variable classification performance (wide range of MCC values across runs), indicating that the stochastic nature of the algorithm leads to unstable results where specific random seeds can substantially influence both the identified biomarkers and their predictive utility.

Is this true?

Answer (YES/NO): NO